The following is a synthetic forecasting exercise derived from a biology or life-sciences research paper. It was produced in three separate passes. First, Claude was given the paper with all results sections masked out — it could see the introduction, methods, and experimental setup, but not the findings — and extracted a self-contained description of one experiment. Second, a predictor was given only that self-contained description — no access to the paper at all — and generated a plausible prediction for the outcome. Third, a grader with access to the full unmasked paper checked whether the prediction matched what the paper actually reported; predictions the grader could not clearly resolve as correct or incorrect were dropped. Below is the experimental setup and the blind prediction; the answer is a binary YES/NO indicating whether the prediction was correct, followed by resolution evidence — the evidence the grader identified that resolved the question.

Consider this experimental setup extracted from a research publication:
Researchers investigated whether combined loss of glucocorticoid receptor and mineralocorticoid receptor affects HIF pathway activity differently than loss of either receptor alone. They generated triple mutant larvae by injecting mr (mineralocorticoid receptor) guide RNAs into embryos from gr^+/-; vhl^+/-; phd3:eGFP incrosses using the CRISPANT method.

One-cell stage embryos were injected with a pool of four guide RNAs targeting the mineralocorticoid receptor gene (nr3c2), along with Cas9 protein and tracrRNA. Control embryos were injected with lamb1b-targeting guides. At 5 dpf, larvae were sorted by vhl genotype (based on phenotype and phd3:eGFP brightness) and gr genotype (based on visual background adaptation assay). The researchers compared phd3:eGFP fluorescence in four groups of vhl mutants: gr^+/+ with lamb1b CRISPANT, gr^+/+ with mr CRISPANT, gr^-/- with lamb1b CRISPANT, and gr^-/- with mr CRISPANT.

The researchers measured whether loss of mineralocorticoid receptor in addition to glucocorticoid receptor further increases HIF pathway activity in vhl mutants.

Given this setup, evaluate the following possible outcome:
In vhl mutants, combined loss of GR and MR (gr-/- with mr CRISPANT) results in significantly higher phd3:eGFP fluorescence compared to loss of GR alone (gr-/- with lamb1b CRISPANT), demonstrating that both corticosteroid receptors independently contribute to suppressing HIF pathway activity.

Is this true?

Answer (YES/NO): NO